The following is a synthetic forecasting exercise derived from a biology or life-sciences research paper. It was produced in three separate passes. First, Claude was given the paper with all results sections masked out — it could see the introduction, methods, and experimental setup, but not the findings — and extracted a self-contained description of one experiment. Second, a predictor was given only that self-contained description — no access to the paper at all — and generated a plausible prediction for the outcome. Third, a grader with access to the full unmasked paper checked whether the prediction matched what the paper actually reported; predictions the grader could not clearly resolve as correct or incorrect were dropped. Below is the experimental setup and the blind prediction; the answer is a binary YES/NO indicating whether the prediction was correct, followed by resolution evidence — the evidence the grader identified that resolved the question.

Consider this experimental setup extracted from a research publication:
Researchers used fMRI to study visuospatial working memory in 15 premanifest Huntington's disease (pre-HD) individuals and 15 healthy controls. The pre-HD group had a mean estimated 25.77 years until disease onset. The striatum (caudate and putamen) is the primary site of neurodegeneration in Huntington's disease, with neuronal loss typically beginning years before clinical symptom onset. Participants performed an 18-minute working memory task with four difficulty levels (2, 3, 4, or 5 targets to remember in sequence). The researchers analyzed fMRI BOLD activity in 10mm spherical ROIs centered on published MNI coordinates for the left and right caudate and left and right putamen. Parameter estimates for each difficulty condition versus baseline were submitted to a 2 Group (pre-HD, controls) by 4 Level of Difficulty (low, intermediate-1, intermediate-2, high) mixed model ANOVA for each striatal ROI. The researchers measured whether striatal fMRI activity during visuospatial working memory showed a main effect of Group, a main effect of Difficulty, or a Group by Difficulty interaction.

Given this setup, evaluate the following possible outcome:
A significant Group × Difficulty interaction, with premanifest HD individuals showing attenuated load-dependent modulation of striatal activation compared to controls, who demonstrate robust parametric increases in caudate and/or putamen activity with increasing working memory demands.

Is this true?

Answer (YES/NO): NO